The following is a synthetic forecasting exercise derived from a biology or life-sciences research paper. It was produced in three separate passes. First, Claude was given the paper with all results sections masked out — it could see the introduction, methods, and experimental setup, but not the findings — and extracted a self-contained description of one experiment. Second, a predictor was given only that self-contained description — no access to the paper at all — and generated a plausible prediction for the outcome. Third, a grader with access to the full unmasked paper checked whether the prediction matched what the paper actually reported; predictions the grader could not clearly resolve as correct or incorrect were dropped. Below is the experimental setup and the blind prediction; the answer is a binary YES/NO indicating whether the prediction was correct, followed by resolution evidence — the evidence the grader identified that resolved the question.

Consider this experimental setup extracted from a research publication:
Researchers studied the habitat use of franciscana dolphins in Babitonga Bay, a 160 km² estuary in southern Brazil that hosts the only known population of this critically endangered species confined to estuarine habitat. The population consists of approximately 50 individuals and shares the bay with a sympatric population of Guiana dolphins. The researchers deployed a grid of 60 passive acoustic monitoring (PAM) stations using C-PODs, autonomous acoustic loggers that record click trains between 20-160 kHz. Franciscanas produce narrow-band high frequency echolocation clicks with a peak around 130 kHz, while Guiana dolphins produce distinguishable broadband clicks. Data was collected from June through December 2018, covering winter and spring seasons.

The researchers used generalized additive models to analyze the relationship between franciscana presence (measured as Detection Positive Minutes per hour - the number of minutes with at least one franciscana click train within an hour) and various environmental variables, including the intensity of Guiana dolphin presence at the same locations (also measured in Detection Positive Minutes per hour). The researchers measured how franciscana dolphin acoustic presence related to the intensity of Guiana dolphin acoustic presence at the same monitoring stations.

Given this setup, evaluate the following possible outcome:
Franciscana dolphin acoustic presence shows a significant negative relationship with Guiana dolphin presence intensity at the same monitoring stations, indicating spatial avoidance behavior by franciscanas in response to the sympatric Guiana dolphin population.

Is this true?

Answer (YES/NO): NO